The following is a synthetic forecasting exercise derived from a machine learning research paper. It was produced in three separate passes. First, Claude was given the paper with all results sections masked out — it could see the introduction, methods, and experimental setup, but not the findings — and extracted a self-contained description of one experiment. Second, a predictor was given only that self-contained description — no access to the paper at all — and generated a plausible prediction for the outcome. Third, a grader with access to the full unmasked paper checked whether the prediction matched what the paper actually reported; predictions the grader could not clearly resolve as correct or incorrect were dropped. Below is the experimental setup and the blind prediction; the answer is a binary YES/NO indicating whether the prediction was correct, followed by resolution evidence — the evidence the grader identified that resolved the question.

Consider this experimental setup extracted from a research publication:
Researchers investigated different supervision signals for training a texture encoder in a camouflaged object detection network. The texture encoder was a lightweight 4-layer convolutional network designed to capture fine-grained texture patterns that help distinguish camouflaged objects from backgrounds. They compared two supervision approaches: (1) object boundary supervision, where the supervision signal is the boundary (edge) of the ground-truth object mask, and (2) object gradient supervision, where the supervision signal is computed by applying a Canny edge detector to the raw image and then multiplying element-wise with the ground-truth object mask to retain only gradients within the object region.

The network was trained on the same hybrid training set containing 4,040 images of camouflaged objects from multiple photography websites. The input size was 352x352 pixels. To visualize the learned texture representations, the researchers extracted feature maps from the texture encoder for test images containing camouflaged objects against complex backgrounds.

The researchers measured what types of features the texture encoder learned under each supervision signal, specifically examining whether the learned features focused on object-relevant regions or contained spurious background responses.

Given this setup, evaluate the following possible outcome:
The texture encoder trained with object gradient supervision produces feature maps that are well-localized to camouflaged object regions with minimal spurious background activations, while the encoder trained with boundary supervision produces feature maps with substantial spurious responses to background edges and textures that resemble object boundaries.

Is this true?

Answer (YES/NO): YES